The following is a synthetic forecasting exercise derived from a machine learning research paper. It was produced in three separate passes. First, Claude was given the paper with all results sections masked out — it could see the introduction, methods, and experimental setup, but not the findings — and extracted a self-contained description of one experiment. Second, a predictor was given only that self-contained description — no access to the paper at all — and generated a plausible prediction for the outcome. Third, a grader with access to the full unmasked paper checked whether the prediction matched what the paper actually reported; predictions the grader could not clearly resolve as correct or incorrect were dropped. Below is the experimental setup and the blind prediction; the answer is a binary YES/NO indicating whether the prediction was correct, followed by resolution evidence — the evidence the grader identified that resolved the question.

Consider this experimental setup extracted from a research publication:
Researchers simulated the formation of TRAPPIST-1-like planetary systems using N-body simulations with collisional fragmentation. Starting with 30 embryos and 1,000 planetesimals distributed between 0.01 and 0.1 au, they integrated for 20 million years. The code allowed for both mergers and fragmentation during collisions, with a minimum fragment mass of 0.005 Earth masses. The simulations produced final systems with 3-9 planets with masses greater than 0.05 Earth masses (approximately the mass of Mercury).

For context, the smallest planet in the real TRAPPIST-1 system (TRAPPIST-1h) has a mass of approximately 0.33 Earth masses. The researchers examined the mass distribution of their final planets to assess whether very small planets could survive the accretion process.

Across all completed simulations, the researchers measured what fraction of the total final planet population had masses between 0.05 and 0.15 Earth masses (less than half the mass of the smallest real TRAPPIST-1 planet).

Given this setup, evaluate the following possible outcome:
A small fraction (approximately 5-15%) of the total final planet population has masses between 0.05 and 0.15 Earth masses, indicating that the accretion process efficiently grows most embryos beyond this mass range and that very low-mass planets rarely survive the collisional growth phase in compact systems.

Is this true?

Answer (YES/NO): NO